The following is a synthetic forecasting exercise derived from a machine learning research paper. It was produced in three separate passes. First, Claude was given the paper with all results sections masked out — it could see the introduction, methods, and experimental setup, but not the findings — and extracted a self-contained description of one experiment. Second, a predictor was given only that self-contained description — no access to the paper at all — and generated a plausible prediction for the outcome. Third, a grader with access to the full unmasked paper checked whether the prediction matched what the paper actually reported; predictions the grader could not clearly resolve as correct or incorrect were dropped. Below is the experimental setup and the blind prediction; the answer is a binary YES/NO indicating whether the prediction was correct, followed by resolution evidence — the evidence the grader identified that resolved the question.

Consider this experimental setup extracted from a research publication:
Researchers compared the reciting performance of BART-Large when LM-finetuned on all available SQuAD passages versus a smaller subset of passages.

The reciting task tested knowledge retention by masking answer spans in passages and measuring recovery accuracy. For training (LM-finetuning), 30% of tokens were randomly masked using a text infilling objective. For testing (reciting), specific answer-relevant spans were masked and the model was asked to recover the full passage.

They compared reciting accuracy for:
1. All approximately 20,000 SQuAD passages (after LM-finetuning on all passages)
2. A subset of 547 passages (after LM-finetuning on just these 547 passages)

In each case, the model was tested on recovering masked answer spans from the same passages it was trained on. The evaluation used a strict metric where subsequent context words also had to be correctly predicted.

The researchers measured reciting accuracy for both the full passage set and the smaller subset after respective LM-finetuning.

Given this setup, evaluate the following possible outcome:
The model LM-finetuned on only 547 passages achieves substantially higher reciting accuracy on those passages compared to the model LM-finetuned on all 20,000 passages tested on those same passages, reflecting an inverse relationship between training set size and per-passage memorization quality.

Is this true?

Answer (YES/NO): YES